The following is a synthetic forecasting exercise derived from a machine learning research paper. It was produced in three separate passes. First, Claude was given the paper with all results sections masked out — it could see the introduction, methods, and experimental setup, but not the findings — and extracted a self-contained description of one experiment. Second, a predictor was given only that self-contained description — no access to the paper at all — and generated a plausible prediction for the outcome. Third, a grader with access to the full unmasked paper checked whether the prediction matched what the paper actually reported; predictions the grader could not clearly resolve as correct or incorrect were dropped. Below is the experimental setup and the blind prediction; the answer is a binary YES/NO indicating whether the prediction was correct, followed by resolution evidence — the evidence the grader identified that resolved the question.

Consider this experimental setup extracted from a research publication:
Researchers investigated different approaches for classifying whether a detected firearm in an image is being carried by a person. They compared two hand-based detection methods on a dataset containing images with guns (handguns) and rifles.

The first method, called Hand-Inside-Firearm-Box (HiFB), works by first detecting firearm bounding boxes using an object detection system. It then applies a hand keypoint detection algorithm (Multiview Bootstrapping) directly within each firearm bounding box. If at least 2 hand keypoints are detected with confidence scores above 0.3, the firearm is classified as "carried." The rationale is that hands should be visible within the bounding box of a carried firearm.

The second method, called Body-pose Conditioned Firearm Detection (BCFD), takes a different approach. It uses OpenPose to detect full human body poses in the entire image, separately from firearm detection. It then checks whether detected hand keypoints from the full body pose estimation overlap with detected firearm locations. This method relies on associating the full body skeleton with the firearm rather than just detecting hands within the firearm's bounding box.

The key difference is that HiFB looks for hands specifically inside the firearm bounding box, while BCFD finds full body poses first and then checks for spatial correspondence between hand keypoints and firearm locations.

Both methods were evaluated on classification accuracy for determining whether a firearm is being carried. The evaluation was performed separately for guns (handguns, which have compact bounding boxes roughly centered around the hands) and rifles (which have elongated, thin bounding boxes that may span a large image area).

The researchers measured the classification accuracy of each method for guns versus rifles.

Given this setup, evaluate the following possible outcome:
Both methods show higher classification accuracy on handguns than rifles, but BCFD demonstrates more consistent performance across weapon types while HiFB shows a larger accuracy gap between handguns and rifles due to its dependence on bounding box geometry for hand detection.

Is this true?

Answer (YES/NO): NO